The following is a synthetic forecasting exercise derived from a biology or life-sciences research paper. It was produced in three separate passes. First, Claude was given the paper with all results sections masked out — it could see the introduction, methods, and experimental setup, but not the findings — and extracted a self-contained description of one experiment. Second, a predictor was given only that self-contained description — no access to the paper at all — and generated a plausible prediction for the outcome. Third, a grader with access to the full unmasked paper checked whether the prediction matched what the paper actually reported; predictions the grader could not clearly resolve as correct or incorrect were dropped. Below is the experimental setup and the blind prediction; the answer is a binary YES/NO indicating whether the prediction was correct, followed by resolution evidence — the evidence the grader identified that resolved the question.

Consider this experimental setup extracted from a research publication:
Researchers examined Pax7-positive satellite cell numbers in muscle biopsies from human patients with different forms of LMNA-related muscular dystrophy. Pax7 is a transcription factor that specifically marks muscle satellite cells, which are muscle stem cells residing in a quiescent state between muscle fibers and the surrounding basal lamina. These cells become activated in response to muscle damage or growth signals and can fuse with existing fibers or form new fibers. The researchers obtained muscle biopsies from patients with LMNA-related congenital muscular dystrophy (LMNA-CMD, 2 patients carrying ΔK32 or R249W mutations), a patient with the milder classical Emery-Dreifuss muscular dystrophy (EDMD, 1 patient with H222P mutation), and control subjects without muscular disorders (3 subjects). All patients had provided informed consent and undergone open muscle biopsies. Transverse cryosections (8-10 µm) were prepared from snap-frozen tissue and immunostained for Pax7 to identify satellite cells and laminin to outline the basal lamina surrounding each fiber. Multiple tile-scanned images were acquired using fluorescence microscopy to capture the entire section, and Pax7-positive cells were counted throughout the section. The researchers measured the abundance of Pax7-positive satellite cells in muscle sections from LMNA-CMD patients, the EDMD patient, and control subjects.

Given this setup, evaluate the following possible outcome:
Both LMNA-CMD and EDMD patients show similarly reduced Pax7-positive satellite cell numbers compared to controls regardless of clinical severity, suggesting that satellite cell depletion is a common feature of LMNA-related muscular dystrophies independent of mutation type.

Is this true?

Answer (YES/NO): NO